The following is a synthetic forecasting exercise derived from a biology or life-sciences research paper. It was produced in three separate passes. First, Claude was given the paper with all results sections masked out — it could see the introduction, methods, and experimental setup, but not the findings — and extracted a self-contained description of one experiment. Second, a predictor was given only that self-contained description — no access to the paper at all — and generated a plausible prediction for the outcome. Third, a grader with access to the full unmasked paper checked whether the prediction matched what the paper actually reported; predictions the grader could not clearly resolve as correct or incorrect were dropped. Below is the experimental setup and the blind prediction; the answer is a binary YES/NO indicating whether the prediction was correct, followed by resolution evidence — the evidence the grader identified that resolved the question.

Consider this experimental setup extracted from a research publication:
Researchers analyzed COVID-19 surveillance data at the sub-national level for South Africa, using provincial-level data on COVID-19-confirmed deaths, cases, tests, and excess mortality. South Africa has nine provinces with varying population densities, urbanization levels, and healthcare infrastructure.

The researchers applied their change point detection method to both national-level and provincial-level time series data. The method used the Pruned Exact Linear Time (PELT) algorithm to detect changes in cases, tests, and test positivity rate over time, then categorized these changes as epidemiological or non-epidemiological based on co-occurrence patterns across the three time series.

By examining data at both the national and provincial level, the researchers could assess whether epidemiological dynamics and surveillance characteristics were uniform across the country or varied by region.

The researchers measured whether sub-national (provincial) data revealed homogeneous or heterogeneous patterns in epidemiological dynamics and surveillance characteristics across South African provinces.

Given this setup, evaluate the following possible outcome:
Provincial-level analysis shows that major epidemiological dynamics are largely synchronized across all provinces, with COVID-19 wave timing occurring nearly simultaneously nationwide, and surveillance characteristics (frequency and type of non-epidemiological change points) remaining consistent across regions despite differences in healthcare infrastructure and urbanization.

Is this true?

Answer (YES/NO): NO